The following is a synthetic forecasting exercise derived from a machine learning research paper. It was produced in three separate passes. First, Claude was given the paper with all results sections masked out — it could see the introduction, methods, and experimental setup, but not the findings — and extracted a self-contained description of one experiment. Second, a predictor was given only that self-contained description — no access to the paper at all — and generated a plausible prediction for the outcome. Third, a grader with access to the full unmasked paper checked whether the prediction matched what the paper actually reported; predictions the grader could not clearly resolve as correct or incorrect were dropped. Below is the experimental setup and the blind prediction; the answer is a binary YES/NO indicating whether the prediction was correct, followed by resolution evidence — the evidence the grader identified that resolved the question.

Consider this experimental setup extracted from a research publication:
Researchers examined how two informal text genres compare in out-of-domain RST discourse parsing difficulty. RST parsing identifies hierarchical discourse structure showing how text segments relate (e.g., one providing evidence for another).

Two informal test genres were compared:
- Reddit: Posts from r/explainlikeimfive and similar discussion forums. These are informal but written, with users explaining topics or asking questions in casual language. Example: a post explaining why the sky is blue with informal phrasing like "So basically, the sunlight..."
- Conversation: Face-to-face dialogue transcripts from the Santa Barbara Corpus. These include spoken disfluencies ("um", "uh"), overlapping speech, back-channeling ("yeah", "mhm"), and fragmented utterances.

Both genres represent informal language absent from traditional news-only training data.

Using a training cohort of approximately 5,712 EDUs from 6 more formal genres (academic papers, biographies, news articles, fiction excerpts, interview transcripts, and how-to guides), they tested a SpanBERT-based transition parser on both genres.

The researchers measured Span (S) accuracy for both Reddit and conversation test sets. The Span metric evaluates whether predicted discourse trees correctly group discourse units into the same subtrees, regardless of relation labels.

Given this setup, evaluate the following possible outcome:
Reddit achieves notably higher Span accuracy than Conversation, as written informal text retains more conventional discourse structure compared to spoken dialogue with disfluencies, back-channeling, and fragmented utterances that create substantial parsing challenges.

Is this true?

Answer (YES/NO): YES